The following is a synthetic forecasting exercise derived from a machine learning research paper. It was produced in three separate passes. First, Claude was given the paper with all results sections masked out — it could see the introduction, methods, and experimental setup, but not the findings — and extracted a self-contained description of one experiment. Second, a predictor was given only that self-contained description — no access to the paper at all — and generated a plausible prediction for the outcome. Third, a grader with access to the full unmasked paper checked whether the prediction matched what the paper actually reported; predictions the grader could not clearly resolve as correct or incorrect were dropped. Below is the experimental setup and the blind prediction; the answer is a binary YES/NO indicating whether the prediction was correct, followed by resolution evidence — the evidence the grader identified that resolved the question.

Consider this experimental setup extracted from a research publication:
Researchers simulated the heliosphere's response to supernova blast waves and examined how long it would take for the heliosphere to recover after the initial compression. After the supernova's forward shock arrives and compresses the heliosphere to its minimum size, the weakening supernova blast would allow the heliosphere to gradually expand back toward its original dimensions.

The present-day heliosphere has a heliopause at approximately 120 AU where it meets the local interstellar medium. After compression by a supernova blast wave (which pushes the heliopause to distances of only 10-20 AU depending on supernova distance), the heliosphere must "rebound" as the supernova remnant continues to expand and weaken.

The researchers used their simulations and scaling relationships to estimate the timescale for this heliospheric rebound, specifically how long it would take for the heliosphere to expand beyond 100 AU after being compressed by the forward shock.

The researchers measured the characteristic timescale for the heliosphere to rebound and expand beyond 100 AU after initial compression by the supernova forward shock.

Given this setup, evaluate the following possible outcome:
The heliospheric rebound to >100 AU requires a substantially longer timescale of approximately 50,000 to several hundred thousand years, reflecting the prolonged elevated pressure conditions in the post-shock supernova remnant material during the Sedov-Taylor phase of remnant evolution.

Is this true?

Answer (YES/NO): NO